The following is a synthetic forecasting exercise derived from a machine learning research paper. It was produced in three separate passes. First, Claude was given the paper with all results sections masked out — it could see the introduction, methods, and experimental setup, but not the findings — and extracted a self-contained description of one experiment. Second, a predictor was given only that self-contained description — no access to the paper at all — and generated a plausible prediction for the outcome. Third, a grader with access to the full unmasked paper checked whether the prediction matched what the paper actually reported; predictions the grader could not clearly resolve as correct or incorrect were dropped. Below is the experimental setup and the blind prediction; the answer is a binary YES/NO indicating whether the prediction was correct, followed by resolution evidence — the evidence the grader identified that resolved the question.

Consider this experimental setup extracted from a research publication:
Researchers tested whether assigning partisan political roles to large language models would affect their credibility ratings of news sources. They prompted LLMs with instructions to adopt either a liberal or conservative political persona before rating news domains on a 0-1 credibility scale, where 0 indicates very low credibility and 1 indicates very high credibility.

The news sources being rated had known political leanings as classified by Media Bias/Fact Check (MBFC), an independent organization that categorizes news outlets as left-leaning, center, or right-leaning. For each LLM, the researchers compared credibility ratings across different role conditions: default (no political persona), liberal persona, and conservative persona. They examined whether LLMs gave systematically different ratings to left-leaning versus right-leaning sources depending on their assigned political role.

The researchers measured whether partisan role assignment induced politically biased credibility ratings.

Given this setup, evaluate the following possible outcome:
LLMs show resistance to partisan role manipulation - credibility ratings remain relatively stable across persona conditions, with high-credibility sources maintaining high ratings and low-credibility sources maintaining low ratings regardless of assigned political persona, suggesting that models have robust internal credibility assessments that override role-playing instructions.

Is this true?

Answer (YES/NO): NO